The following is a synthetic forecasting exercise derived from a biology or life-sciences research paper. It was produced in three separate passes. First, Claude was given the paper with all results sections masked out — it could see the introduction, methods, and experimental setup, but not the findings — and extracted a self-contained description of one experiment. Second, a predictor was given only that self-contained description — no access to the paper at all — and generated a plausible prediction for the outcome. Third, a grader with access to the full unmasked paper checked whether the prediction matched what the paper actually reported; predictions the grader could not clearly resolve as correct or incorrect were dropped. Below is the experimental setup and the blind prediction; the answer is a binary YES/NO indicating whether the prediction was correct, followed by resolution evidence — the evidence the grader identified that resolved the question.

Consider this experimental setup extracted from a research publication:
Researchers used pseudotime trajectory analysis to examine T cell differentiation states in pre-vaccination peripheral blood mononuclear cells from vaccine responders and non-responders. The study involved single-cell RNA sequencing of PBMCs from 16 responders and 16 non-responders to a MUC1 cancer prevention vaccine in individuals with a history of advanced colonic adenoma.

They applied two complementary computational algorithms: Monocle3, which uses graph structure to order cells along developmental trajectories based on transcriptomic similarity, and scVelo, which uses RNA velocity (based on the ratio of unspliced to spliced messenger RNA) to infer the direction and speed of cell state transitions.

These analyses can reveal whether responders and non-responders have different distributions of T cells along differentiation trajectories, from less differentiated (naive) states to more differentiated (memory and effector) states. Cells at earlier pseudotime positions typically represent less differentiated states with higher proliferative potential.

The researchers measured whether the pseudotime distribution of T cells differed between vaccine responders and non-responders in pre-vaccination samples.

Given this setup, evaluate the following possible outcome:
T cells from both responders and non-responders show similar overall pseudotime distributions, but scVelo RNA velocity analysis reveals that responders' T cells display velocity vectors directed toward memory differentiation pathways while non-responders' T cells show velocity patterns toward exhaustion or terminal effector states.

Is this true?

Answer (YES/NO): NO